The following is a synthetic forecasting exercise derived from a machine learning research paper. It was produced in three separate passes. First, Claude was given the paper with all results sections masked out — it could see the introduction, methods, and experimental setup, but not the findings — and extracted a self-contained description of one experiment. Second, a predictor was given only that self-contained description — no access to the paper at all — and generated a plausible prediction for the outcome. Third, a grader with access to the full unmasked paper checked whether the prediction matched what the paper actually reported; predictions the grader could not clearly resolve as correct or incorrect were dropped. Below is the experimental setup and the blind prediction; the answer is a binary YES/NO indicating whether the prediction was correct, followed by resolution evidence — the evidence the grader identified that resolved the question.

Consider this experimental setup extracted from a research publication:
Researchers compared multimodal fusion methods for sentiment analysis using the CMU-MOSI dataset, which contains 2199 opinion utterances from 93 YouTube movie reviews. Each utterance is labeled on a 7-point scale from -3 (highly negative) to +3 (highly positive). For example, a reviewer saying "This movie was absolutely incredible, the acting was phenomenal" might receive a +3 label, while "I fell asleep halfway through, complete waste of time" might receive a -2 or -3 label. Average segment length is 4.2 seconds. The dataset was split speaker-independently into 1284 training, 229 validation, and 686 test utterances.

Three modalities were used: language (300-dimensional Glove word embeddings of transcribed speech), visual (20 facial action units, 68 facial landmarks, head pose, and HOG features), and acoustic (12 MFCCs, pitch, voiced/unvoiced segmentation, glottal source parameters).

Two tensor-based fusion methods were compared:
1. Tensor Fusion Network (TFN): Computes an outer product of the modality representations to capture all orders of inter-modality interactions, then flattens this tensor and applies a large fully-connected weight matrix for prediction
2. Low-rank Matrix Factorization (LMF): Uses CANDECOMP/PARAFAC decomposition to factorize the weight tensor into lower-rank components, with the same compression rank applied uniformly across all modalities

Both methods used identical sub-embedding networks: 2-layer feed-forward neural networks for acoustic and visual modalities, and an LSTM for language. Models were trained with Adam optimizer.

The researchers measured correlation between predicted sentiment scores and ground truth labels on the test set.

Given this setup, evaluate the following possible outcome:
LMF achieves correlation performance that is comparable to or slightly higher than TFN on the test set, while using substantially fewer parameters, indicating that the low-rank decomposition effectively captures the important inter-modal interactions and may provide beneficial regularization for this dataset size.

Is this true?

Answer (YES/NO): YES